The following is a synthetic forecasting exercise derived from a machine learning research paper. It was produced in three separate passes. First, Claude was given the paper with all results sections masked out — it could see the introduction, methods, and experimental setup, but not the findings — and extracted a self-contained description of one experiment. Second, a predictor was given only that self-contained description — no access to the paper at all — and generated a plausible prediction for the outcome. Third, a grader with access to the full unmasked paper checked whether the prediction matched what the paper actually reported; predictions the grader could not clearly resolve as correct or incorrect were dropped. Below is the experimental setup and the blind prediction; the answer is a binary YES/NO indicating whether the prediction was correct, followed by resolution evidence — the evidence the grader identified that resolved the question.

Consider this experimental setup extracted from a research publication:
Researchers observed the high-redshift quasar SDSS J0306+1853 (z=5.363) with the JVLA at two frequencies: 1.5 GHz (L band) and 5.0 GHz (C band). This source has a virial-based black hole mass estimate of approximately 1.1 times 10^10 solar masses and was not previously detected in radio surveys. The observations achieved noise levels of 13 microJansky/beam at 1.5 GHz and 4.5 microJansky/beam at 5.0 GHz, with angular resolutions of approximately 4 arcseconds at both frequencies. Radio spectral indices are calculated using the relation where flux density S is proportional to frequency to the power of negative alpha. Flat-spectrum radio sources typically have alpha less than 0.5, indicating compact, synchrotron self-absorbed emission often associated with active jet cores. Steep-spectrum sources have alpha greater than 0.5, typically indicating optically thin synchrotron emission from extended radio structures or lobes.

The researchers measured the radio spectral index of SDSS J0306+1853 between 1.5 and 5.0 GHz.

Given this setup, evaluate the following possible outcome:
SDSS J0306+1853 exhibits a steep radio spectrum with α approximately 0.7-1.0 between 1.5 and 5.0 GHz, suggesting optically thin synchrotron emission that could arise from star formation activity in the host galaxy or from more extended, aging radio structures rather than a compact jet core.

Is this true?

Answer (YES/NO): NO